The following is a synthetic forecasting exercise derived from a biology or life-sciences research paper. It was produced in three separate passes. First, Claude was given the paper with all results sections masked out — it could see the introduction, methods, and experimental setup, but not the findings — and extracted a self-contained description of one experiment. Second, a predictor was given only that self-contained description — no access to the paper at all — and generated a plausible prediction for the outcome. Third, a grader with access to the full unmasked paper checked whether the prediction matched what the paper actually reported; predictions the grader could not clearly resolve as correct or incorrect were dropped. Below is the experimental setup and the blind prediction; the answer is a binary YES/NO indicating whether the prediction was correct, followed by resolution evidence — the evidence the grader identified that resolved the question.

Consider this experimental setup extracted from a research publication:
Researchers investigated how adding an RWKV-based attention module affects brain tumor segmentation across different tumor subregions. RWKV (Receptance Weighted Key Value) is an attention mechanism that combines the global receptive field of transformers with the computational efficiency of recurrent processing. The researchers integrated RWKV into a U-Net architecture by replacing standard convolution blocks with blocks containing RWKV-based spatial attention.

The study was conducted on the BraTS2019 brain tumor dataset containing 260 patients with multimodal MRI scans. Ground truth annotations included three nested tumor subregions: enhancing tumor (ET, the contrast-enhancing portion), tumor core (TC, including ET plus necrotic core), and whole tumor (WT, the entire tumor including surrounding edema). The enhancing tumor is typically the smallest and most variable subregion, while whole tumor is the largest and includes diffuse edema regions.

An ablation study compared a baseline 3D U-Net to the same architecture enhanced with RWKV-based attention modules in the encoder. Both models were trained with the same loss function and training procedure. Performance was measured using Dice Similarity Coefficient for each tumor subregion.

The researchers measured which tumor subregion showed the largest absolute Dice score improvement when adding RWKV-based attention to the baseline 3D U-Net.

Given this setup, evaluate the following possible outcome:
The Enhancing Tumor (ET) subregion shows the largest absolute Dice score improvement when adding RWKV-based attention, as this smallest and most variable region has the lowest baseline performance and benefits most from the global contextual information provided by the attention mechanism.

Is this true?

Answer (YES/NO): YES